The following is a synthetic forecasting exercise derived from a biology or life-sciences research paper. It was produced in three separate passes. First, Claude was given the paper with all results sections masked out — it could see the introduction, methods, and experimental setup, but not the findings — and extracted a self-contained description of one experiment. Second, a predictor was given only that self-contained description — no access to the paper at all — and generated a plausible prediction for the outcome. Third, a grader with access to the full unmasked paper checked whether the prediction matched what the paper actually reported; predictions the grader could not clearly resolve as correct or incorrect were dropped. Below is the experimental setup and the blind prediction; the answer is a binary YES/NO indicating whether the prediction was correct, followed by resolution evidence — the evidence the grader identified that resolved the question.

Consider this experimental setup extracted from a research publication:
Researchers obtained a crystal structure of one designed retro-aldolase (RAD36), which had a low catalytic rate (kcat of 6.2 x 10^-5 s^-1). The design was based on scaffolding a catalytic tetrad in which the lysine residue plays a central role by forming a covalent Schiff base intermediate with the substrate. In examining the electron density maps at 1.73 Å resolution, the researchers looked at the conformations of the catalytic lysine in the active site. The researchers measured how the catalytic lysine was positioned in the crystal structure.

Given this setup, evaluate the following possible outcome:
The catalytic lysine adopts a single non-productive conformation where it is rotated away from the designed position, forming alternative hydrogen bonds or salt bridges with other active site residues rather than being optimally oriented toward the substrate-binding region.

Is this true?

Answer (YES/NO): NO